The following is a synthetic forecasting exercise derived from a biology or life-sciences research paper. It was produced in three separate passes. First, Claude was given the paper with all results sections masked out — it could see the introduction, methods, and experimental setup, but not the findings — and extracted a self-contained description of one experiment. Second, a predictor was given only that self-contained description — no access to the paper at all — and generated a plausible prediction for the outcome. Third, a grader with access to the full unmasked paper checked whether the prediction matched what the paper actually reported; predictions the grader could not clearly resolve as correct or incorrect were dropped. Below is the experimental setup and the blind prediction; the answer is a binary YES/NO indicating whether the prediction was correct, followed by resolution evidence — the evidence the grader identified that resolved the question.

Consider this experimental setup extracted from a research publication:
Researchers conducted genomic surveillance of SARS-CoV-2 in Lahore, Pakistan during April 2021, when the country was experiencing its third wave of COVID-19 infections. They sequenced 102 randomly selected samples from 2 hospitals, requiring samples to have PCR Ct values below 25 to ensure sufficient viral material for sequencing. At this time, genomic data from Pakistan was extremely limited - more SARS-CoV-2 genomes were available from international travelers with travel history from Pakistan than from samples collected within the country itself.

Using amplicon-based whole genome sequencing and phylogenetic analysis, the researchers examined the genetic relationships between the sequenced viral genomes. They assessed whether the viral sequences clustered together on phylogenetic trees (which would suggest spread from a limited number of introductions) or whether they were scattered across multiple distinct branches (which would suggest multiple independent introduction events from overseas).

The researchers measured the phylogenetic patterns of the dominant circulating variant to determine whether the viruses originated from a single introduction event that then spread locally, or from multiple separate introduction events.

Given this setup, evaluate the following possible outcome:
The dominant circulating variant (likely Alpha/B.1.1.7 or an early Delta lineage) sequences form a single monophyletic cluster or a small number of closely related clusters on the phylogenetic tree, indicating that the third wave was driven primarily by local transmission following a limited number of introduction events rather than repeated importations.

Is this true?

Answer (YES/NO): NO